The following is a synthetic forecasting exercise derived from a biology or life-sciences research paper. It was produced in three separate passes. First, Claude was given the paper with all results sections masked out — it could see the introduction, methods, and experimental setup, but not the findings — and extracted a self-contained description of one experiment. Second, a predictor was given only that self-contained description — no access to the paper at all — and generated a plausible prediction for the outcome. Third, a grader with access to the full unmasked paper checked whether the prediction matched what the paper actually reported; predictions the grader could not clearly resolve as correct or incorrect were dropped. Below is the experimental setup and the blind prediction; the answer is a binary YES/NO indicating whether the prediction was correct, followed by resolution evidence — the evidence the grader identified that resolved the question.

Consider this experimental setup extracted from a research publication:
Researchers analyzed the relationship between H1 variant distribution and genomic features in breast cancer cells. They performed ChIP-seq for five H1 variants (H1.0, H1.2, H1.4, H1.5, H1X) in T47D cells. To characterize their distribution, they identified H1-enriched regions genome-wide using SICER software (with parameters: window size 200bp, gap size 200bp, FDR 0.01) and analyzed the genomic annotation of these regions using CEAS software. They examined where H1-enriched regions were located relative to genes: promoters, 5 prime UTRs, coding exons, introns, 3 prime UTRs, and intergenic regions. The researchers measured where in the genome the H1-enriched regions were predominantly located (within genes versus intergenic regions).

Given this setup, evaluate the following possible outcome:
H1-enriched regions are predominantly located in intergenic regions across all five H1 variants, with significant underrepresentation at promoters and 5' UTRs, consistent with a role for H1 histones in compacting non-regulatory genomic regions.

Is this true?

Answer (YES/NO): NO